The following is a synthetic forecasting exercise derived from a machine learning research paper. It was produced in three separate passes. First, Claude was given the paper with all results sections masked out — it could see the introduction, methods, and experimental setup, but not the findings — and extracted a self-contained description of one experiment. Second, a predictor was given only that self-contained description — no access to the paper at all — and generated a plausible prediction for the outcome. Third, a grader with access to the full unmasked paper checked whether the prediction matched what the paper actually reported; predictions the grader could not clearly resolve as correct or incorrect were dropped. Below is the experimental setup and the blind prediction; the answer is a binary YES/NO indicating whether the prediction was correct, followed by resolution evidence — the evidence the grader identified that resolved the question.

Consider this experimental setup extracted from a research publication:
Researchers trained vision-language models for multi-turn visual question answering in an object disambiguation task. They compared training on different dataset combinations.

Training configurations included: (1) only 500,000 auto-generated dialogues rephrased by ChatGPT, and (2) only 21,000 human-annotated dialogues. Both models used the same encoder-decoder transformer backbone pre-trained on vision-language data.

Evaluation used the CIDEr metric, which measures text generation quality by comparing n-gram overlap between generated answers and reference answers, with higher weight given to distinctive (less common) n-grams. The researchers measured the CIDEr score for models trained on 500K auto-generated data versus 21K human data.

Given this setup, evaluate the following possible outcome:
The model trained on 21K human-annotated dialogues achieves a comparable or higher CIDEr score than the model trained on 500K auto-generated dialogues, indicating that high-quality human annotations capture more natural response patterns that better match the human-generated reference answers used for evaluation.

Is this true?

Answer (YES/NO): YES